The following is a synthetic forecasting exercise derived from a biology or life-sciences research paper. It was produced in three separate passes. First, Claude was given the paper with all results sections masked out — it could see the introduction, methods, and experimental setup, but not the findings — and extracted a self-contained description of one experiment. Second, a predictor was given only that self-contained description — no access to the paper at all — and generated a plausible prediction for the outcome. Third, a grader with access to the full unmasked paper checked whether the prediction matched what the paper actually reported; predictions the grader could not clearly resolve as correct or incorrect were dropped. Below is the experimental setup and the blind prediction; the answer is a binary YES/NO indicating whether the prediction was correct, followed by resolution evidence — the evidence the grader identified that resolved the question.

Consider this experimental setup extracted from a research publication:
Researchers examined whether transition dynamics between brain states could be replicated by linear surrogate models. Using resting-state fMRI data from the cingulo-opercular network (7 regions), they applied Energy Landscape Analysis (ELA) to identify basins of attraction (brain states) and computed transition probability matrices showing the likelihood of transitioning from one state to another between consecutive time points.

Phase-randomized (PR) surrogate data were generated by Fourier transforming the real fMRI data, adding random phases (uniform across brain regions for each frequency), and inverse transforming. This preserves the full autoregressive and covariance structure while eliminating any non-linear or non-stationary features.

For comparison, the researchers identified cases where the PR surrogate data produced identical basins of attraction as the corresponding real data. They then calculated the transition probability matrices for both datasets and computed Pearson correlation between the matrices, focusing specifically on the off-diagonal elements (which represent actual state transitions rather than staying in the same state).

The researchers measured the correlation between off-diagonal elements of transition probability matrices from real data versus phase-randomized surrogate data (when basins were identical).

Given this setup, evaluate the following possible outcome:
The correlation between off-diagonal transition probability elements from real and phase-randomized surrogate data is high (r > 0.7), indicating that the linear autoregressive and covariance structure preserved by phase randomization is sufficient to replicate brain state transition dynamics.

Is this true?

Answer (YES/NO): YES